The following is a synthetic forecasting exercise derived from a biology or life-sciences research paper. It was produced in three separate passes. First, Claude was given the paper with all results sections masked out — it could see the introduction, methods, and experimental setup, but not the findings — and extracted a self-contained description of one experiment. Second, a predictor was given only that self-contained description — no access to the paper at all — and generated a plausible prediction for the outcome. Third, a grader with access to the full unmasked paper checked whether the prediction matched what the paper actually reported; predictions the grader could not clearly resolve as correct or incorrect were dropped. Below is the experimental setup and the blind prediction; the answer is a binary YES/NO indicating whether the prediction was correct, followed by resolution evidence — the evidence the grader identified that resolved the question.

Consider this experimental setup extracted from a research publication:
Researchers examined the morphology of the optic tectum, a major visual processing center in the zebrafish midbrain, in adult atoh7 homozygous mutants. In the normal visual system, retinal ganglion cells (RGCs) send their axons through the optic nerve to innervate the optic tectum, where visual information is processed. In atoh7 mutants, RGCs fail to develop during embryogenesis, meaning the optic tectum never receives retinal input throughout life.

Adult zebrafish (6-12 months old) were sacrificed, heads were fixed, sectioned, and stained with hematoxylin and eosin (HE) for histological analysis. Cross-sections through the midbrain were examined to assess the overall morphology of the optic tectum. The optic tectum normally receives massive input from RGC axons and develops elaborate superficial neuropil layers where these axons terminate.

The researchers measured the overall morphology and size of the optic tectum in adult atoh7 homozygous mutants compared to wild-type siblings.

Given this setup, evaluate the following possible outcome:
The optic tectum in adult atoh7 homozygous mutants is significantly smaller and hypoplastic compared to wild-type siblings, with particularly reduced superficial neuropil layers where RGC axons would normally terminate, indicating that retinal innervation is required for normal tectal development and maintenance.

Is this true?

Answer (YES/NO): YES